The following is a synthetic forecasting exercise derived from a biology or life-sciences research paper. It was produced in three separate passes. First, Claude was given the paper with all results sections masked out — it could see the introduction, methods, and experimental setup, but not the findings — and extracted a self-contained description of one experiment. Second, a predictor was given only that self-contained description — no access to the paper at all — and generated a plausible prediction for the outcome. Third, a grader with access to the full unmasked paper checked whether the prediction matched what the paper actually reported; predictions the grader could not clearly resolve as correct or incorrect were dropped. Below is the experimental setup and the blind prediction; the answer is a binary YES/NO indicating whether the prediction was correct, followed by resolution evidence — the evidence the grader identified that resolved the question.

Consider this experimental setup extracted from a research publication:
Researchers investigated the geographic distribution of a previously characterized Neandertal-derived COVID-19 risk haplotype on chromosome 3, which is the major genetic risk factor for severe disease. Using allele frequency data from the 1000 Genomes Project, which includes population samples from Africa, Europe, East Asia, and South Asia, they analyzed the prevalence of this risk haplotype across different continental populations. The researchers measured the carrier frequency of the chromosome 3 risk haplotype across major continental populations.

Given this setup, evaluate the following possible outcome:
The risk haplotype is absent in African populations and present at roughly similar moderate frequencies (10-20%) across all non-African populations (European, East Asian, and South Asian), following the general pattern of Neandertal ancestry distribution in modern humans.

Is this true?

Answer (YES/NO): NO